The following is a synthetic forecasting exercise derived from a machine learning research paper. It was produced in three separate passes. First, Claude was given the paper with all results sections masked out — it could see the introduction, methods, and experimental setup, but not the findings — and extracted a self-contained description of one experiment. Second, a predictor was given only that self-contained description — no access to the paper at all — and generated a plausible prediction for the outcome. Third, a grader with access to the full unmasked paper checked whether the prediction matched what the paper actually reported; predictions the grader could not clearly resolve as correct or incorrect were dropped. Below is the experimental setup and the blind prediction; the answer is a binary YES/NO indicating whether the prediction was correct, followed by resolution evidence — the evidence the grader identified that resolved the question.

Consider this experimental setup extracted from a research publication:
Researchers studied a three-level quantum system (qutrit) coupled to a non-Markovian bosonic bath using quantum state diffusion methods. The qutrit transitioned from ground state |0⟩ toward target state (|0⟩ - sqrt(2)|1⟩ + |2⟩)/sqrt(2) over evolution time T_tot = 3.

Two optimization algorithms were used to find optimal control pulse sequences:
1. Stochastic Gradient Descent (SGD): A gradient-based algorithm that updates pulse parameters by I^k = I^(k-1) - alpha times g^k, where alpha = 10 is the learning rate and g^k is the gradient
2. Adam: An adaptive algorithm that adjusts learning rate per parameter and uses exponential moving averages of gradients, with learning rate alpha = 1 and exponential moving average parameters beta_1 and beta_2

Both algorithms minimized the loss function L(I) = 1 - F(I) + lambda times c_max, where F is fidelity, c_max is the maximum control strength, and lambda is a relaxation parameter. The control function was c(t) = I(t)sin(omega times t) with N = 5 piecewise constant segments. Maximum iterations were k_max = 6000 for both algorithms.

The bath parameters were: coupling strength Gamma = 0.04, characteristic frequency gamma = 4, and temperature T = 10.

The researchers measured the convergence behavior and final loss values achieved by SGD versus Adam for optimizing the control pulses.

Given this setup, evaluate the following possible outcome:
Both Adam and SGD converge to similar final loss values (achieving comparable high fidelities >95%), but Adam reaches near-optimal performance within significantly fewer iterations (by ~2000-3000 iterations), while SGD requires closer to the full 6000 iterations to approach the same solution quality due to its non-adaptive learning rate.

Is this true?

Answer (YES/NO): NO